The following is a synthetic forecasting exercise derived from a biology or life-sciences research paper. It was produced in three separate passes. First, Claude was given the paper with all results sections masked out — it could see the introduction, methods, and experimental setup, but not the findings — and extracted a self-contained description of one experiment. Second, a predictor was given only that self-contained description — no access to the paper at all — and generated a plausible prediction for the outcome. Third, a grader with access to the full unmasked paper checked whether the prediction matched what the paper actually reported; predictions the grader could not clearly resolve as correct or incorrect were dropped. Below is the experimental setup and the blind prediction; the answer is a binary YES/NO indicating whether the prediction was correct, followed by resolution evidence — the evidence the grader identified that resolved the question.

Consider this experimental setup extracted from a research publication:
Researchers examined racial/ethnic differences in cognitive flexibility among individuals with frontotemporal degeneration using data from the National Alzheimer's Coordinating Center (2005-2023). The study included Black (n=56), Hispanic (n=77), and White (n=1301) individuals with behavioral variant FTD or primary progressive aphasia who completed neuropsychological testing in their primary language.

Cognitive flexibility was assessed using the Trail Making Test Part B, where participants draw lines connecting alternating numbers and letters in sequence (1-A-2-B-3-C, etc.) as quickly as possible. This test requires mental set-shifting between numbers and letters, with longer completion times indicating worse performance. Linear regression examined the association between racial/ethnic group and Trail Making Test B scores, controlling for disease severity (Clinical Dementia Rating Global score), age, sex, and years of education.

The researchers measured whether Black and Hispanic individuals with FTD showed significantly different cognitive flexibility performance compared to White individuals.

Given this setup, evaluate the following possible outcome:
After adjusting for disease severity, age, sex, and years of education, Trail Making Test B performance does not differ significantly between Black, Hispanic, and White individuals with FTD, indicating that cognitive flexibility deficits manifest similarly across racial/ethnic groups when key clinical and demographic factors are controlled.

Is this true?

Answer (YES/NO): NO